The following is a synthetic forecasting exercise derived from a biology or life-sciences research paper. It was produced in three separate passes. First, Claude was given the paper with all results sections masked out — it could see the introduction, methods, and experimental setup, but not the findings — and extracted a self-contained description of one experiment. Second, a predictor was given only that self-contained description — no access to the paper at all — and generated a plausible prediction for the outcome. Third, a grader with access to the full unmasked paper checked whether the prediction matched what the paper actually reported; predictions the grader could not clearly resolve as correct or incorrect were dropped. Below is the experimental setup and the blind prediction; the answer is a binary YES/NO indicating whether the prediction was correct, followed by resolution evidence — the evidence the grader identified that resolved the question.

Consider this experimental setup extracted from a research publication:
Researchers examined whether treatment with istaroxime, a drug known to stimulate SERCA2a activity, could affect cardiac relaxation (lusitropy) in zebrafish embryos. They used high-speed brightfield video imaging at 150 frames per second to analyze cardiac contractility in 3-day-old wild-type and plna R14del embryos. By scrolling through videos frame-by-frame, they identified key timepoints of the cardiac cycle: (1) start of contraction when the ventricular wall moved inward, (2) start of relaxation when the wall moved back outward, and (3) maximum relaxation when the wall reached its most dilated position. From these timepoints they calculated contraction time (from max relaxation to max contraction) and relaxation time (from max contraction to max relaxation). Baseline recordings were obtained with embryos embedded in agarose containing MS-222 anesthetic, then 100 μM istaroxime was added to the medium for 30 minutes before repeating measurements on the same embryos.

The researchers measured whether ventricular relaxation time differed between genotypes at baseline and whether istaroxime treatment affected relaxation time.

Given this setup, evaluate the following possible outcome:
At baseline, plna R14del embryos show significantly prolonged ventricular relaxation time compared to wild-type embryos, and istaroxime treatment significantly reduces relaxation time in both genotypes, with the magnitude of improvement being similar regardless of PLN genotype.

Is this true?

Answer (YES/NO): NO